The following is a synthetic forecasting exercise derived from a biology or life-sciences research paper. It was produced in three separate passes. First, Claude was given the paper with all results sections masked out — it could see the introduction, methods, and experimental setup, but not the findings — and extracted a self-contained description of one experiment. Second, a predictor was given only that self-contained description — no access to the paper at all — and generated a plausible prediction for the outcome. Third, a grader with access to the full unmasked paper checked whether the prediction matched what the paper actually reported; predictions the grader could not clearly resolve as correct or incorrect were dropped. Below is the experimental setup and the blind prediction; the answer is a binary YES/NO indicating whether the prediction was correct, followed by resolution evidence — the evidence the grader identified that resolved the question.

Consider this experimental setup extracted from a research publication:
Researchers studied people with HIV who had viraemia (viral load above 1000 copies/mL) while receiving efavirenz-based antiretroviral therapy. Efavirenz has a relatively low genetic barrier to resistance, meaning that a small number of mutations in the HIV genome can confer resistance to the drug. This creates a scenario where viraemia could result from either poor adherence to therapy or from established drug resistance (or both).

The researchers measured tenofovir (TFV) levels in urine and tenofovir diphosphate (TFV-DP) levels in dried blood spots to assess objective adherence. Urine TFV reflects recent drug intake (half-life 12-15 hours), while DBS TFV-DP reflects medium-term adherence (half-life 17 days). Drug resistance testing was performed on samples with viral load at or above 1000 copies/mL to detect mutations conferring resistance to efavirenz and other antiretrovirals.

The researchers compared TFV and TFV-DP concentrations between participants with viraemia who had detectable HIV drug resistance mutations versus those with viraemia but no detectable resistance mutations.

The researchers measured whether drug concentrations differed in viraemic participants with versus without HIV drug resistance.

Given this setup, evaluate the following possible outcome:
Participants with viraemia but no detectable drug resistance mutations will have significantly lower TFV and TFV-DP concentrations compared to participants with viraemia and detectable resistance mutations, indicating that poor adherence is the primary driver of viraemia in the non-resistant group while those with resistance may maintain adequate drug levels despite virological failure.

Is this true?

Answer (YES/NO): NO